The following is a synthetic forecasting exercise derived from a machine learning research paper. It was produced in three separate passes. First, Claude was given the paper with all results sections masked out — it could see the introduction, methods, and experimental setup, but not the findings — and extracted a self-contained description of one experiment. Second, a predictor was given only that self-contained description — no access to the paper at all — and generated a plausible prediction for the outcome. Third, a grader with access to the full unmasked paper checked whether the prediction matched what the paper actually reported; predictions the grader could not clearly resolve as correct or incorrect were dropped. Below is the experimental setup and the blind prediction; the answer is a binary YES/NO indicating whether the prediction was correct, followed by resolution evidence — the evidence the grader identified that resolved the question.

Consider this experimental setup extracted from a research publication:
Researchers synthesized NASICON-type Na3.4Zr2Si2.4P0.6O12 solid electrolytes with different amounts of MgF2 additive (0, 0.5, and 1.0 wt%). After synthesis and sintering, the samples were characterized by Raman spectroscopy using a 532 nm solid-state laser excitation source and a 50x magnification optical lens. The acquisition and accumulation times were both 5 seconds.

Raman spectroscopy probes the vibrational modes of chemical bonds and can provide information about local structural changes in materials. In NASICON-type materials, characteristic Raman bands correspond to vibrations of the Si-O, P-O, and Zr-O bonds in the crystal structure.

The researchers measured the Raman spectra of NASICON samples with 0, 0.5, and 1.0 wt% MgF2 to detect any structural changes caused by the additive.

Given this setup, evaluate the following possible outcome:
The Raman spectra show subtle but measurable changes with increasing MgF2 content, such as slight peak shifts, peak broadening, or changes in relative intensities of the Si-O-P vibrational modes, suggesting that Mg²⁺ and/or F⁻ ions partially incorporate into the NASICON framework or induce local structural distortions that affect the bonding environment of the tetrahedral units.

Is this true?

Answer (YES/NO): YES